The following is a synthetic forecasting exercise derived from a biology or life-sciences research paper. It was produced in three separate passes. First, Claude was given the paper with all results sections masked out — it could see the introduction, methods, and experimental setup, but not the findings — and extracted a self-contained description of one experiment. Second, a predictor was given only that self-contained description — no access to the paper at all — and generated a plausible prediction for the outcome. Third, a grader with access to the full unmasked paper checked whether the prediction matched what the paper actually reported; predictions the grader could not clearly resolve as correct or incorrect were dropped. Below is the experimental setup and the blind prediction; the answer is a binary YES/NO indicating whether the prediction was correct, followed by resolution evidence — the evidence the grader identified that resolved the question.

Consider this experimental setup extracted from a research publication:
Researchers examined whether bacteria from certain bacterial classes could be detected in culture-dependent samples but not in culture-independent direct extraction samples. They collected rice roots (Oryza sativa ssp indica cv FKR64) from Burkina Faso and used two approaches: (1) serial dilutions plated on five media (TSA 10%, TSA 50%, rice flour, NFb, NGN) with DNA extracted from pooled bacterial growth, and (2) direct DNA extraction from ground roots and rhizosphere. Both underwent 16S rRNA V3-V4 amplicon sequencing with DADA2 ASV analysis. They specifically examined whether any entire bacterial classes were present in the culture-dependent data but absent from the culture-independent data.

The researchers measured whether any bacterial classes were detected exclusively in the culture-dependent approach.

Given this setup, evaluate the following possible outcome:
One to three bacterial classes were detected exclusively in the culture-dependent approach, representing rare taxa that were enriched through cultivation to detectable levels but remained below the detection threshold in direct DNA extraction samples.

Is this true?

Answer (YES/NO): YES